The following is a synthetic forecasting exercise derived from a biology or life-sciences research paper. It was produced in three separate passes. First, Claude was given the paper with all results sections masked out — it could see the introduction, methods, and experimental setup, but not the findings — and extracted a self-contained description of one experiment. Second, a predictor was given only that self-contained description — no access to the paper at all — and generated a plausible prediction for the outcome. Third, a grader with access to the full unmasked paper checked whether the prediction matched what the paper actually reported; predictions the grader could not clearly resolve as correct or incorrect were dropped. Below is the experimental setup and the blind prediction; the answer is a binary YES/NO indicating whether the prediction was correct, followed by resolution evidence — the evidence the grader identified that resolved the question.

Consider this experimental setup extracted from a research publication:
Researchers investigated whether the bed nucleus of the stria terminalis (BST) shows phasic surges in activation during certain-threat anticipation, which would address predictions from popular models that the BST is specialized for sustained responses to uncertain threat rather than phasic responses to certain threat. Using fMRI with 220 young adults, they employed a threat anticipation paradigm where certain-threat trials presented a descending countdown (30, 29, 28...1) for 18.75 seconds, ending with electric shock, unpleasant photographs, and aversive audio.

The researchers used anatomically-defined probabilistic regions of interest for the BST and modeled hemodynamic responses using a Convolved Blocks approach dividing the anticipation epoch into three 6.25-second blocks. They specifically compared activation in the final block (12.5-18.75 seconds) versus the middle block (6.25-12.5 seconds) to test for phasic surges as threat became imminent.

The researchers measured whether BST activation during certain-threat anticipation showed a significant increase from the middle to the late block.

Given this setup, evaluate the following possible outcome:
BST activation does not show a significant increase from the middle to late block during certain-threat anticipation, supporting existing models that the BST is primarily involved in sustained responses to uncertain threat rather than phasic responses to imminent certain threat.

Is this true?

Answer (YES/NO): NO